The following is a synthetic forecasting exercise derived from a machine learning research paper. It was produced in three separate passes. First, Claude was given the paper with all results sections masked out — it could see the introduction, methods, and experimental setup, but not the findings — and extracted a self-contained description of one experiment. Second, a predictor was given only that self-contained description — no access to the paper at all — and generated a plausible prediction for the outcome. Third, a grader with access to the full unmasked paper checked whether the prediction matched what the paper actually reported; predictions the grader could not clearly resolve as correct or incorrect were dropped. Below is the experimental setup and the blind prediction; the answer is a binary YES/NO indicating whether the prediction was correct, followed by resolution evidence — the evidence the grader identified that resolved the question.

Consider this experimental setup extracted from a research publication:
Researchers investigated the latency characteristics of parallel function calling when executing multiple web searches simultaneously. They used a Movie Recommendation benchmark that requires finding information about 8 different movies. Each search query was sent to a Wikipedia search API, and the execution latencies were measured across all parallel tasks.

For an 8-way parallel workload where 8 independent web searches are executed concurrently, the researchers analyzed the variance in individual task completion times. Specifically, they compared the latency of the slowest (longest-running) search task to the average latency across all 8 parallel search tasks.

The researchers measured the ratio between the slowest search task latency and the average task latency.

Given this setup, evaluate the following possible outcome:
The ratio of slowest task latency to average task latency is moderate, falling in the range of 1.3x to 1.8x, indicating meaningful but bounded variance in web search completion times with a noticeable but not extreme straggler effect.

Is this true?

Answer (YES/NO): NO